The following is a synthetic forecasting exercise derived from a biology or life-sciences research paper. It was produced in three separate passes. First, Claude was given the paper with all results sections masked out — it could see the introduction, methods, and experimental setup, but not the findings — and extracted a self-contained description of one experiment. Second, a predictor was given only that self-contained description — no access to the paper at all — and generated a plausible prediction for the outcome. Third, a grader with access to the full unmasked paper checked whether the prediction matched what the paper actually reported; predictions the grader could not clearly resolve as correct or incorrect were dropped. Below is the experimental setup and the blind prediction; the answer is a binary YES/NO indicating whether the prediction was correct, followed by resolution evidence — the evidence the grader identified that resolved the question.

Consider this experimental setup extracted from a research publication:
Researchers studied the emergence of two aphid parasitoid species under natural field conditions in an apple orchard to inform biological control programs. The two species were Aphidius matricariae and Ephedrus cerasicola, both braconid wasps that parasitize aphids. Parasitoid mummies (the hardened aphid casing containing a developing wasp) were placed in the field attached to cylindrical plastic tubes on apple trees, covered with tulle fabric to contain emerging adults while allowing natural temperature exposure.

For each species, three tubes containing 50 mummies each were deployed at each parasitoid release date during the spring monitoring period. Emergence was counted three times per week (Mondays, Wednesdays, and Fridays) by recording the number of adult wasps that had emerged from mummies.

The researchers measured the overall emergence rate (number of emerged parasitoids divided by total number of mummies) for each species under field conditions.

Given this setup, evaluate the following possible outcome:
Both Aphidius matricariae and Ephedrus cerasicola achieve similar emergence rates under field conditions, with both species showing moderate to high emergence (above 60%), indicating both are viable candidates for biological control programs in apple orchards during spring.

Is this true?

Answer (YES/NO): NO